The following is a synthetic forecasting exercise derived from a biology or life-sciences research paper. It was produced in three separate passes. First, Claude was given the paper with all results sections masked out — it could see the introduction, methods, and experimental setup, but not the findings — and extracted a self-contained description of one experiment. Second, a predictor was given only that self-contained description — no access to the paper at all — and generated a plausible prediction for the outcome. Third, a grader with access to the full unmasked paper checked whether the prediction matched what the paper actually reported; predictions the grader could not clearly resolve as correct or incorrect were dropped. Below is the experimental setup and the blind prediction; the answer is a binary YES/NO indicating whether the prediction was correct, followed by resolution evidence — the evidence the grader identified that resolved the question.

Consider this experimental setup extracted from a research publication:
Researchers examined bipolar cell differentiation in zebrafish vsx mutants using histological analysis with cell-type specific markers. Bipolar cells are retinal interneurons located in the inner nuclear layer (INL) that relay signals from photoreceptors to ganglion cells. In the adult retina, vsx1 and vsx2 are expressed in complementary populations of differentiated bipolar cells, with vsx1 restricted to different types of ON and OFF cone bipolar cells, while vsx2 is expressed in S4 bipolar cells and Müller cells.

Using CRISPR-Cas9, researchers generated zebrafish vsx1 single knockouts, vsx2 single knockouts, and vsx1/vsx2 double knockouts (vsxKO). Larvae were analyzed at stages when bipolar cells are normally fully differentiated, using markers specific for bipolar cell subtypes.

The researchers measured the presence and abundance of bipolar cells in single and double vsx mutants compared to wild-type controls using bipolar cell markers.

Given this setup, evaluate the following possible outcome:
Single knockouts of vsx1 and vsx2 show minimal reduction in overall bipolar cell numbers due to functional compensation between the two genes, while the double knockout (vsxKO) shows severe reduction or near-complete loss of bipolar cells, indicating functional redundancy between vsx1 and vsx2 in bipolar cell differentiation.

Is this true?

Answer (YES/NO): NO